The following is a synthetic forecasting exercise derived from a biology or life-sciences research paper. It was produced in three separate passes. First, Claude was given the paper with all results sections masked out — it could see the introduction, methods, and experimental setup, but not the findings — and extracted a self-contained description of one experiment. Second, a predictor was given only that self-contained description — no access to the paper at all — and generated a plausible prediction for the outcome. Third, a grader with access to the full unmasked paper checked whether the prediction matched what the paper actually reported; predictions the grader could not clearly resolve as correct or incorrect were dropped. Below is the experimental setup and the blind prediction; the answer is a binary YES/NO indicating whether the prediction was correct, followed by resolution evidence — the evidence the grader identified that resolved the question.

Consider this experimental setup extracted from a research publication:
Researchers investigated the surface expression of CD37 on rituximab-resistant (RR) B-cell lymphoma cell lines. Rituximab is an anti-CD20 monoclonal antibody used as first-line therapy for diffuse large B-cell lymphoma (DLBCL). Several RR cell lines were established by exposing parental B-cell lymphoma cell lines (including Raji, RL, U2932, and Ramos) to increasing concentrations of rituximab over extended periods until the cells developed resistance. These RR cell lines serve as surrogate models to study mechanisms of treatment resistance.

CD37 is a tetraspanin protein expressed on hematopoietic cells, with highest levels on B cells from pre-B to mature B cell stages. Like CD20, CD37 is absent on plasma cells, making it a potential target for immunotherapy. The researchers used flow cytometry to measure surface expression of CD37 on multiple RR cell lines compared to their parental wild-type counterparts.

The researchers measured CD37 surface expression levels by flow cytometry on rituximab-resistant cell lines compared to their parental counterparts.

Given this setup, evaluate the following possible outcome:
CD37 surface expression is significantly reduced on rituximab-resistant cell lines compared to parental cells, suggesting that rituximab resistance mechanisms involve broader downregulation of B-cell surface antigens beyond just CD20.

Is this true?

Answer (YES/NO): YES